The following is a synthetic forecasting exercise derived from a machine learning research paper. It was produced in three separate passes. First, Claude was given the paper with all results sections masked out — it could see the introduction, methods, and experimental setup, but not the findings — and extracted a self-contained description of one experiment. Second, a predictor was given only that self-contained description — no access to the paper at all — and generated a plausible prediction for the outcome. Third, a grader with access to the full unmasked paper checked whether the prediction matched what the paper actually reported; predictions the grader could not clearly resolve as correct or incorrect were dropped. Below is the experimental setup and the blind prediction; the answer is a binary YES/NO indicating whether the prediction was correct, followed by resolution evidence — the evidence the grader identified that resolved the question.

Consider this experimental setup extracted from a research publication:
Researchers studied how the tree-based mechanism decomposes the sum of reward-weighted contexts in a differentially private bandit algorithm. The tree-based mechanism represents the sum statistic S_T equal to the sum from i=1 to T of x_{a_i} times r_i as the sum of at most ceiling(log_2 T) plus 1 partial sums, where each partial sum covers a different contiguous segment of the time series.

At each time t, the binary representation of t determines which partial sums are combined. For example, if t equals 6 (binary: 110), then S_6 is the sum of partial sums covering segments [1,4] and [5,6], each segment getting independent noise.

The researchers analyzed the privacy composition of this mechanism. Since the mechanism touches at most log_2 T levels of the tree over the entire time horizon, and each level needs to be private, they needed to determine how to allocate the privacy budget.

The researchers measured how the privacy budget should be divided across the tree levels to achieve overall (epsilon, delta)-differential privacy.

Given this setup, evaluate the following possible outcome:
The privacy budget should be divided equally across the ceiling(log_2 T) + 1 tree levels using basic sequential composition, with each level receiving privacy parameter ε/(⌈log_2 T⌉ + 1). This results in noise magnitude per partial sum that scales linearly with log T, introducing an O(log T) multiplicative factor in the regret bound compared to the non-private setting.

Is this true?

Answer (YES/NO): NO